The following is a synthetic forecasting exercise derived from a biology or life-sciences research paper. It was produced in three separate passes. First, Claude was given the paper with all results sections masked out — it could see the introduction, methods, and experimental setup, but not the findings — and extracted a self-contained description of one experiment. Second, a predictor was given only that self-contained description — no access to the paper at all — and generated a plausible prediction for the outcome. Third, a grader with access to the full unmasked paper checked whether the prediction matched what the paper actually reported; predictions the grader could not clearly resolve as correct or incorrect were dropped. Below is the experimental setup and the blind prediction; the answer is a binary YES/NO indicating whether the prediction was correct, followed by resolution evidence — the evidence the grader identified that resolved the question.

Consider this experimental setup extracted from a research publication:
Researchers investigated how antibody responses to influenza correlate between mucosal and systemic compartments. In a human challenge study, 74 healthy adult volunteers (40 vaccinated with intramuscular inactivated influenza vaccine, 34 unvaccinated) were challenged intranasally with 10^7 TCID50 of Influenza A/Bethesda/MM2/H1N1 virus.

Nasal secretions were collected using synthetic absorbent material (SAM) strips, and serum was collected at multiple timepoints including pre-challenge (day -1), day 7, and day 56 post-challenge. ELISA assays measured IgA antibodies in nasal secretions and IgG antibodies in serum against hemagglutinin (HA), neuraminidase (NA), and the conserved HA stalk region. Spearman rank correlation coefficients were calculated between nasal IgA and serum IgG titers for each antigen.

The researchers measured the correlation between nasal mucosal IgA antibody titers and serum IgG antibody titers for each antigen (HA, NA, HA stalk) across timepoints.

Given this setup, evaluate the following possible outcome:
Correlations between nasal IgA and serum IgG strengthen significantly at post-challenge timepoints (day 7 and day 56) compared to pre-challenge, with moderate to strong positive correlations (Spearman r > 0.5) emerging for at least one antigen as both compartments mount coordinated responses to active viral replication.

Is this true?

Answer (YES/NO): NO